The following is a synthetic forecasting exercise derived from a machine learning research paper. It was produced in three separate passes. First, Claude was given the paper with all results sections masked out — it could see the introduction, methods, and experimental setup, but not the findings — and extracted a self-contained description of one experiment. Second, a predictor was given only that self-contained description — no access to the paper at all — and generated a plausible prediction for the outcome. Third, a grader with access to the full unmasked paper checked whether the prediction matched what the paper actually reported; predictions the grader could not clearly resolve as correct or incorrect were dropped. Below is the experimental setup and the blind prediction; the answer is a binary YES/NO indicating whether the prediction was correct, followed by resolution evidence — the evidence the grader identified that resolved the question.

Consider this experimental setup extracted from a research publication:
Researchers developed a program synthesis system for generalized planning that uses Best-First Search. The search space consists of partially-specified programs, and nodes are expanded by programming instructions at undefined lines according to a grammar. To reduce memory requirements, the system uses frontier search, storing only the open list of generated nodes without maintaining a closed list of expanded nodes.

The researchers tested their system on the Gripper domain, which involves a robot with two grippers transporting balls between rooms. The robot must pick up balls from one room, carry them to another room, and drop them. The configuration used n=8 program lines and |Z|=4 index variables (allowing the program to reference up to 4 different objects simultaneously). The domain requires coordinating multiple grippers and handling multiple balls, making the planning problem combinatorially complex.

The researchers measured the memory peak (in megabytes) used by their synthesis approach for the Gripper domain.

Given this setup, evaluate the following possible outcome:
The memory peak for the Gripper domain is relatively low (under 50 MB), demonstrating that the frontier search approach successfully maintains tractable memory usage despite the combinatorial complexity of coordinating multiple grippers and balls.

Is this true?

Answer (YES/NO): NO